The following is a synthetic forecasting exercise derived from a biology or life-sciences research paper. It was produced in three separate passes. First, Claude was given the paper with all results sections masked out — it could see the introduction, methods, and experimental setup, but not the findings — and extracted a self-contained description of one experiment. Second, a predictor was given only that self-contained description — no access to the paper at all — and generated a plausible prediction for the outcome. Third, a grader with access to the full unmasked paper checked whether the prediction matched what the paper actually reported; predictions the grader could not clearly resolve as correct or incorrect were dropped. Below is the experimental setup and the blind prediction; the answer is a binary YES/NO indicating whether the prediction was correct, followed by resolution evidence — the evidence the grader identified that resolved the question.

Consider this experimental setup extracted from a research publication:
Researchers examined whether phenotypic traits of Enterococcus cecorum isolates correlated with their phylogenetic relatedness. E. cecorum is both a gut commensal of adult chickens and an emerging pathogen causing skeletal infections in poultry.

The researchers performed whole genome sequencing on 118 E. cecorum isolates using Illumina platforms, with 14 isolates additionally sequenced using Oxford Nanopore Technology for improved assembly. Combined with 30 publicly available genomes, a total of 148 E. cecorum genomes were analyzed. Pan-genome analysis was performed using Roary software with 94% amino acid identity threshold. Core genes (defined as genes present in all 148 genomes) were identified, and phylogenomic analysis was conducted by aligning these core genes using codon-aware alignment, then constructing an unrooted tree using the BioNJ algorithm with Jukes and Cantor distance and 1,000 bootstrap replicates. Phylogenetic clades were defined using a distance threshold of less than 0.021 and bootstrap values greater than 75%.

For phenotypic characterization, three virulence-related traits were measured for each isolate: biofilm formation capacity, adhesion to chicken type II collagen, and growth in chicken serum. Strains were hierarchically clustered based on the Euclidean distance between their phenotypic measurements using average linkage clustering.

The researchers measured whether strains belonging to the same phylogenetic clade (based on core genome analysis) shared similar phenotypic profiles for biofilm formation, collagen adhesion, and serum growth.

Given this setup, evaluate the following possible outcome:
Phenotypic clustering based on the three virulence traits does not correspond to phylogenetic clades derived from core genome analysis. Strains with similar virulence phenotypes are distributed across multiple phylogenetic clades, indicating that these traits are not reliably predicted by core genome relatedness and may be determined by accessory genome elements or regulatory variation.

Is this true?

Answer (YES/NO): YES